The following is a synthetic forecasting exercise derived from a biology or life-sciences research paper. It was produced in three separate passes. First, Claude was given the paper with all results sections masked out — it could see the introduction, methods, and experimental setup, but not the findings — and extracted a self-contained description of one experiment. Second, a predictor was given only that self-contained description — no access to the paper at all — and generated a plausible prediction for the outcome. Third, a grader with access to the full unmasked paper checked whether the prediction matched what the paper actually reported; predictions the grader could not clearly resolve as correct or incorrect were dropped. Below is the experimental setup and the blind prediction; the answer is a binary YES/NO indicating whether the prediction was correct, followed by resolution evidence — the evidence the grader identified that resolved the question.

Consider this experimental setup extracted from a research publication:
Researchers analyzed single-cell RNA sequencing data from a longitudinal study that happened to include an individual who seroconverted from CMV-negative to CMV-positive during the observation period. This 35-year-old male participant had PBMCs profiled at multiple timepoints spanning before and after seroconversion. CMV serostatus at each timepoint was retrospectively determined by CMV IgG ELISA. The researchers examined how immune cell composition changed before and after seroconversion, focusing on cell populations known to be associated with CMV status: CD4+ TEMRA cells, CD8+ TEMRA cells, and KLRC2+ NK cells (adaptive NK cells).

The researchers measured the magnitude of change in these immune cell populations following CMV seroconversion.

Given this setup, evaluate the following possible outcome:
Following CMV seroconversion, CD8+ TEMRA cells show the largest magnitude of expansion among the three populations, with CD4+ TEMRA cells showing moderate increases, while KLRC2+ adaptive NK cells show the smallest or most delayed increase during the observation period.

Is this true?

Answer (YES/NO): NO